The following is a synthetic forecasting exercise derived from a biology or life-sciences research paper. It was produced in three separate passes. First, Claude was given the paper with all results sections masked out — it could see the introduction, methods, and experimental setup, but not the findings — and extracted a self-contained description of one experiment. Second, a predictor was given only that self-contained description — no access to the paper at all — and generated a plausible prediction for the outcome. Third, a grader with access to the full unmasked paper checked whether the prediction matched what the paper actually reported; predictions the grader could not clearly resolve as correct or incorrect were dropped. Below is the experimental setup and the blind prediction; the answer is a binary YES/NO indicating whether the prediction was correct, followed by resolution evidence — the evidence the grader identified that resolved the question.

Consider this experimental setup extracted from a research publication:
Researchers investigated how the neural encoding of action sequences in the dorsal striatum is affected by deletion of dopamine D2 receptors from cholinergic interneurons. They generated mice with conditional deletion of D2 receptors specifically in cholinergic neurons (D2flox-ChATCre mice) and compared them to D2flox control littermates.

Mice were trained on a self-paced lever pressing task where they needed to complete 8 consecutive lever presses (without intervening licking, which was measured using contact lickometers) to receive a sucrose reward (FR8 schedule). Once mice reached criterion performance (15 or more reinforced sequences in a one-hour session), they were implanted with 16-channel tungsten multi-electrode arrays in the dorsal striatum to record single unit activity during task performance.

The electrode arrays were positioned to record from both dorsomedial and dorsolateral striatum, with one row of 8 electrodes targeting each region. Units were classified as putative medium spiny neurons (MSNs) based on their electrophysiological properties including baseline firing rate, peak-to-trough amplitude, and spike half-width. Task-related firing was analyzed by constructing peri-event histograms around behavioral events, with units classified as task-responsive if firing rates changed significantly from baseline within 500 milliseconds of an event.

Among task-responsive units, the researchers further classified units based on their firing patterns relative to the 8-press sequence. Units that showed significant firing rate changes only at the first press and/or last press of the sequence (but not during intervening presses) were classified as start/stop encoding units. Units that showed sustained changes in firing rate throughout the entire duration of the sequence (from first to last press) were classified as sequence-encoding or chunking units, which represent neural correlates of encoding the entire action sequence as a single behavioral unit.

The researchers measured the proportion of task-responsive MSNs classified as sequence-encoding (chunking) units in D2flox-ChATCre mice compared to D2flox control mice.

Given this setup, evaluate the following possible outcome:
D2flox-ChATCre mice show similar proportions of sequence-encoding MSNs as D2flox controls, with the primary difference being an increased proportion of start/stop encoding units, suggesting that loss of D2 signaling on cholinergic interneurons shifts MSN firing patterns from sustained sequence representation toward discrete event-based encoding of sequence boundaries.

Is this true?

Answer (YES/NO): NO